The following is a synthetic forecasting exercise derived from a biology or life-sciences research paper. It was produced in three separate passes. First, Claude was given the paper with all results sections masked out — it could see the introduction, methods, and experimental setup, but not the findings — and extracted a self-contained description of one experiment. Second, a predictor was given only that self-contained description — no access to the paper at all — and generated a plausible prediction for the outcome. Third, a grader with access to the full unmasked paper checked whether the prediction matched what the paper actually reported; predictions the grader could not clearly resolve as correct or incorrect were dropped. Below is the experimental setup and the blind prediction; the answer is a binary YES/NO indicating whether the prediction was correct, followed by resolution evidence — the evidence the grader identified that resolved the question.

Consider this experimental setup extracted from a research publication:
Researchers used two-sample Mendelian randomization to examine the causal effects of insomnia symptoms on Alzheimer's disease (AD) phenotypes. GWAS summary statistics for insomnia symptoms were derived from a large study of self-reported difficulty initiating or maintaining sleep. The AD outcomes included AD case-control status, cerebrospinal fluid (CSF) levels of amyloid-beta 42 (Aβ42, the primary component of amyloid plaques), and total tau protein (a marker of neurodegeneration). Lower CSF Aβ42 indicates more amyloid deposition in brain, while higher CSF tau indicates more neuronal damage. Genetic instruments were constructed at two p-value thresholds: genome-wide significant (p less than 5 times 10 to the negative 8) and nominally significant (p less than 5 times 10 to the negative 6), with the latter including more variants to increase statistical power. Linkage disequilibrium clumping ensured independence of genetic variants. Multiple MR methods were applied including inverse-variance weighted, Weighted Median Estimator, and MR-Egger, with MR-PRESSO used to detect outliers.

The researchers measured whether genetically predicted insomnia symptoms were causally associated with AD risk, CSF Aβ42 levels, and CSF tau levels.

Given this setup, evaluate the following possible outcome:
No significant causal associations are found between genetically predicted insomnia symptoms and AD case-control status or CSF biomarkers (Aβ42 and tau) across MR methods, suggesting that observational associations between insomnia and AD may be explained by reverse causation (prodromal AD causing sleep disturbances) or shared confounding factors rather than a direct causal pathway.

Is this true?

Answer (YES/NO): YES